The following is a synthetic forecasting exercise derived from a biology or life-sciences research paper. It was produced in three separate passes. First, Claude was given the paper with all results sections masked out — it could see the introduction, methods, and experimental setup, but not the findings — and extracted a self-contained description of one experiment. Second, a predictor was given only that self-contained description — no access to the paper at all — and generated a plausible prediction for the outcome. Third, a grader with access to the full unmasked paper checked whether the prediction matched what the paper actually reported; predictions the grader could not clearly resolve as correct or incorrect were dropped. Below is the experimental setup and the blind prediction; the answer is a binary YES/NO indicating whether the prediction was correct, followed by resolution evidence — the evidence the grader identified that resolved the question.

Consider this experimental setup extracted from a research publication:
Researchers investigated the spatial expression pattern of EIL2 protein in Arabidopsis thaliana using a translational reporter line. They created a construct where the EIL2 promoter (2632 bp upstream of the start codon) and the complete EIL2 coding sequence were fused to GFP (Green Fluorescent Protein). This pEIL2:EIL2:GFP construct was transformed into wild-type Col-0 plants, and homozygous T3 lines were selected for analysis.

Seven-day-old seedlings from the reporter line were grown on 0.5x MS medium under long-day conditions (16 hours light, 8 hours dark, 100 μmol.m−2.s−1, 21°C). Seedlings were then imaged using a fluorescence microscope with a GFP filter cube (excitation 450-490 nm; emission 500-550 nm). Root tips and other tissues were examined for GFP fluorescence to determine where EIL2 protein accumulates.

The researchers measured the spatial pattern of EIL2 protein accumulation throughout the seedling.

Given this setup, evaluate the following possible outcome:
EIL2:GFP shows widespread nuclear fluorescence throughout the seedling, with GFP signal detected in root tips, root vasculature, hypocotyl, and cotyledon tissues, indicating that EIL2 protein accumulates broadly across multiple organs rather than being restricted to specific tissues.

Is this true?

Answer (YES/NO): NO